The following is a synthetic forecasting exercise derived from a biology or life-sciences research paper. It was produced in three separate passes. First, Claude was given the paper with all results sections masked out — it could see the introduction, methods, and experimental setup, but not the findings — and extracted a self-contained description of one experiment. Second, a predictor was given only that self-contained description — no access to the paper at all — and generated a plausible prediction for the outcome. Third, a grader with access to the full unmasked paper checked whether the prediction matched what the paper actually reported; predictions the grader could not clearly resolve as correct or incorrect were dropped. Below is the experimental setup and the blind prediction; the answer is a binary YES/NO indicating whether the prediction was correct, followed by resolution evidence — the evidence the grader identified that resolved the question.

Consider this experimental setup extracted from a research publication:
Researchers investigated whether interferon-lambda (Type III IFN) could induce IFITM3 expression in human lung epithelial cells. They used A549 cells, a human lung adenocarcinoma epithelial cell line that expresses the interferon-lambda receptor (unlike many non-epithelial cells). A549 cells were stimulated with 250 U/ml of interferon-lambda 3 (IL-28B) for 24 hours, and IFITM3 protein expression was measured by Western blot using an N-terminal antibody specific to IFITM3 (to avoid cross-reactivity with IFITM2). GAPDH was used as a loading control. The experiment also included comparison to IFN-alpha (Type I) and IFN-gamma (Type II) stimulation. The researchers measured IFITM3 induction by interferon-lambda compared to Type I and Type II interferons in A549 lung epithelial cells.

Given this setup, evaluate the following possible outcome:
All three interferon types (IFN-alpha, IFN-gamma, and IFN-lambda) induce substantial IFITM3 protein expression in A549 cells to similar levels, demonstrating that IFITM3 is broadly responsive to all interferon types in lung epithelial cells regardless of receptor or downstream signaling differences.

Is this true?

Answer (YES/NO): NO